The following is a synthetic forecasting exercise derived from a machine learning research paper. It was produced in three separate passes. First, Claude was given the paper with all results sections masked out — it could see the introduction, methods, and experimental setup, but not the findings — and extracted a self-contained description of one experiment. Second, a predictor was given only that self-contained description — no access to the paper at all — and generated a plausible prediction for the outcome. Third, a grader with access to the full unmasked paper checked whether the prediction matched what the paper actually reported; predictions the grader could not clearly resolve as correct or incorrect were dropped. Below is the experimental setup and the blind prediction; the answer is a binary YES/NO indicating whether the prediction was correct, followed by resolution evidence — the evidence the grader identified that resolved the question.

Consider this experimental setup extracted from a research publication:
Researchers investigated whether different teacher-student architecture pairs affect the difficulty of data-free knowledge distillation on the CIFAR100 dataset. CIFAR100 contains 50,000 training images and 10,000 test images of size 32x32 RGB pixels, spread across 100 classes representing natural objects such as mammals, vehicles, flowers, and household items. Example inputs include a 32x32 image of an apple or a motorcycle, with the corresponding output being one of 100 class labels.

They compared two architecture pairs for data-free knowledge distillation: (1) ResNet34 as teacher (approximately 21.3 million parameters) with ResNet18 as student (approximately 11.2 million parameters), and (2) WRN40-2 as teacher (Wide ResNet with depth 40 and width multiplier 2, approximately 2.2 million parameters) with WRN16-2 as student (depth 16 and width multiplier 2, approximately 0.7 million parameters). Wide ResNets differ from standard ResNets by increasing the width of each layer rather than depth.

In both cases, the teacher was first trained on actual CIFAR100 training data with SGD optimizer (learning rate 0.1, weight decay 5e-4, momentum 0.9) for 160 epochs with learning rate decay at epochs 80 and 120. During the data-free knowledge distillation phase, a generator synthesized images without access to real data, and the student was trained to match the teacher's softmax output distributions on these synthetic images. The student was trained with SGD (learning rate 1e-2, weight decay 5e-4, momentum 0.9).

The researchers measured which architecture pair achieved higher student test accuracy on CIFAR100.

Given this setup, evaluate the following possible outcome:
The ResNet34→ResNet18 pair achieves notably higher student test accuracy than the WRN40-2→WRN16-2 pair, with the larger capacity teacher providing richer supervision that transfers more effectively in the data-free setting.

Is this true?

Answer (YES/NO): YES